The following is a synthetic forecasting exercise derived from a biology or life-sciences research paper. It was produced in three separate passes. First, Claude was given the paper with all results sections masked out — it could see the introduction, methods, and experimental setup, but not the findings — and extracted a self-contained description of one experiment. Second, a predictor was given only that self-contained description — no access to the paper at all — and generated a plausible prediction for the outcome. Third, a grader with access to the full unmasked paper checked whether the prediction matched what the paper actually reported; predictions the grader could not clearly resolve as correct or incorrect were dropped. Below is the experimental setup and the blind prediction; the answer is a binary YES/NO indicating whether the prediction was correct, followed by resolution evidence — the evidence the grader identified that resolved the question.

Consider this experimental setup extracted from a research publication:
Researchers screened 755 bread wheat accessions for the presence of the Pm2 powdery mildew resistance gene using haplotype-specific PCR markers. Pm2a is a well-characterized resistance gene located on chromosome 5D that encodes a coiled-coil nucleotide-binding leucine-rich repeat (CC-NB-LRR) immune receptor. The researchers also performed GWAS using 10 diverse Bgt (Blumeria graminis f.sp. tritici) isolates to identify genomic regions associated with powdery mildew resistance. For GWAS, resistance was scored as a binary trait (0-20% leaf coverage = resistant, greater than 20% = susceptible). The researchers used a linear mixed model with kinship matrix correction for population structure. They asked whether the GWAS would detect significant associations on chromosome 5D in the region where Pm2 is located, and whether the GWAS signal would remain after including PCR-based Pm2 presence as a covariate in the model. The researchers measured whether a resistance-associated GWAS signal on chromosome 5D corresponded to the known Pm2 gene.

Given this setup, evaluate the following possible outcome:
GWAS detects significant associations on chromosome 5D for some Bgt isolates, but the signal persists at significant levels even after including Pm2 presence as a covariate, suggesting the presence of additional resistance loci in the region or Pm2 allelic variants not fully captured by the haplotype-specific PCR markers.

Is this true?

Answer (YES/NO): NO